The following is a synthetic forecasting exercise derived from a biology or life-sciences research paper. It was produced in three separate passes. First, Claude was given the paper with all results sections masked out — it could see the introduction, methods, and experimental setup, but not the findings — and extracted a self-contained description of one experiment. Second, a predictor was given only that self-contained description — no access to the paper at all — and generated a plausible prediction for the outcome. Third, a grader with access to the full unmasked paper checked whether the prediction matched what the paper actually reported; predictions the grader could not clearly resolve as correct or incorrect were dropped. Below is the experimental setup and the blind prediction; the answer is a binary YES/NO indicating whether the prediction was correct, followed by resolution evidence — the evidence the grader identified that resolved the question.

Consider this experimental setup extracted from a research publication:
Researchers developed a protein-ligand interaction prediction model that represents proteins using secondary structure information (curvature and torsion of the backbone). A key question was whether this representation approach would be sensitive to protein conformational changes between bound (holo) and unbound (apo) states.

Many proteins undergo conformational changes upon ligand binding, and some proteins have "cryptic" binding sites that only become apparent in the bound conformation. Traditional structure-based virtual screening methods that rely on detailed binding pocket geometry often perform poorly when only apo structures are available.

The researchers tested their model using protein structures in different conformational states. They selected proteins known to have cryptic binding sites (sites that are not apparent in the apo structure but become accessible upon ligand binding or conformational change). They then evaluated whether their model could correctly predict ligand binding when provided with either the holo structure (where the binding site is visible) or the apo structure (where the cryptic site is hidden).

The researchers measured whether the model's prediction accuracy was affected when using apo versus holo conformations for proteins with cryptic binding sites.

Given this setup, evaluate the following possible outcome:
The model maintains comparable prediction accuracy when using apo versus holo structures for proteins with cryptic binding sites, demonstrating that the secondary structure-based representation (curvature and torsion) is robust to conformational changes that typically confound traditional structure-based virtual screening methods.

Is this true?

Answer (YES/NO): YES